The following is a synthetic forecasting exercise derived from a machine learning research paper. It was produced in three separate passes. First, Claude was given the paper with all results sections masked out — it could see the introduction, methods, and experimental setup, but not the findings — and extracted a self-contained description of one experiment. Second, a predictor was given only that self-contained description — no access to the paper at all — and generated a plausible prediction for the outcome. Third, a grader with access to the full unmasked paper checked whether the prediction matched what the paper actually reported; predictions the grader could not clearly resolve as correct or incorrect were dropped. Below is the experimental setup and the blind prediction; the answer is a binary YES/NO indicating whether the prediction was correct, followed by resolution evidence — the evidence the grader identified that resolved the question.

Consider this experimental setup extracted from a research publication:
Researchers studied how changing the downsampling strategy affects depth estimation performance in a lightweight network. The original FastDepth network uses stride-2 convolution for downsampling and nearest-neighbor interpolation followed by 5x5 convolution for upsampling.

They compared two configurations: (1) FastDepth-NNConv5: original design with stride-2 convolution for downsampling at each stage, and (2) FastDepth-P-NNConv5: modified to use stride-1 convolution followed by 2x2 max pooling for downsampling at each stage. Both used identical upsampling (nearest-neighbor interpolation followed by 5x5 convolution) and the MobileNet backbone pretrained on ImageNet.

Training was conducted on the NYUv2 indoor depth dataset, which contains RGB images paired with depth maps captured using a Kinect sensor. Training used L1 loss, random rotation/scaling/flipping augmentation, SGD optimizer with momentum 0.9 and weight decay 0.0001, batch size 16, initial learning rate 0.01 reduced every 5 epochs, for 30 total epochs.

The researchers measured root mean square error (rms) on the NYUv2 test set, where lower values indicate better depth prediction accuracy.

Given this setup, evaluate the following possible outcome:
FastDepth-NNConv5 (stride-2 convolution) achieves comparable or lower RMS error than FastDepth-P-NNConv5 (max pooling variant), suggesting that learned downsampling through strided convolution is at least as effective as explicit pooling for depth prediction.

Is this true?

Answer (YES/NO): YES